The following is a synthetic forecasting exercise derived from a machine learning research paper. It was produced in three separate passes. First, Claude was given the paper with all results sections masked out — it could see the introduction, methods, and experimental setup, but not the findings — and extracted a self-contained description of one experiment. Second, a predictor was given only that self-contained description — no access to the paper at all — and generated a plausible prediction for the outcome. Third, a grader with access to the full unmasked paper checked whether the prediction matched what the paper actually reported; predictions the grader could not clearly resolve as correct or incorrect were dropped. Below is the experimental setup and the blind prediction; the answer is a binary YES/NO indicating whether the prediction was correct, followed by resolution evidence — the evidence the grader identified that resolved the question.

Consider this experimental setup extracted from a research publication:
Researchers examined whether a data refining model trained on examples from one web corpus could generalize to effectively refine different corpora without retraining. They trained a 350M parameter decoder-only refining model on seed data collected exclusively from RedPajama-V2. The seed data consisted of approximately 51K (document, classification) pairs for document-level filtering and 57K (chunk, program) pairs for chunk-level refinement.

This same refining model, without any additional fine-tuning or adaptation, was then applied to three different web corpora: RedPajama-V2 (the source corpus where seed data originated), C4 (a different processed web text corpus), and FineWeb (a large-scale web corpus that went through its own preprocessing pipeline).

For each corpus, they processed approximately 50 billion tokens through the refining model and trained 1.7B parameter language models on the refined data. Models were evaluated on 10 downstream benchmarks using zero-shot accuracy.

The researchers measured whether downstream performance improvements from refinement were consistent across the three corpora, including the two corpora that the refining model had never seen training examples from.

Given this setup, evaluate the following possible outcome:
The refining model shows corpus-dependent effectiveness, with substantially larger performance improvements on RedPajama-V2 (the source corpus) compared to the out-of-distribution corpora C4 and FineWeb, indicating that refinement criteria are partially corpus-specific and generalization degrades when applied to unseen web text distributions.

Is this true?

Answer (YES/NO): NO